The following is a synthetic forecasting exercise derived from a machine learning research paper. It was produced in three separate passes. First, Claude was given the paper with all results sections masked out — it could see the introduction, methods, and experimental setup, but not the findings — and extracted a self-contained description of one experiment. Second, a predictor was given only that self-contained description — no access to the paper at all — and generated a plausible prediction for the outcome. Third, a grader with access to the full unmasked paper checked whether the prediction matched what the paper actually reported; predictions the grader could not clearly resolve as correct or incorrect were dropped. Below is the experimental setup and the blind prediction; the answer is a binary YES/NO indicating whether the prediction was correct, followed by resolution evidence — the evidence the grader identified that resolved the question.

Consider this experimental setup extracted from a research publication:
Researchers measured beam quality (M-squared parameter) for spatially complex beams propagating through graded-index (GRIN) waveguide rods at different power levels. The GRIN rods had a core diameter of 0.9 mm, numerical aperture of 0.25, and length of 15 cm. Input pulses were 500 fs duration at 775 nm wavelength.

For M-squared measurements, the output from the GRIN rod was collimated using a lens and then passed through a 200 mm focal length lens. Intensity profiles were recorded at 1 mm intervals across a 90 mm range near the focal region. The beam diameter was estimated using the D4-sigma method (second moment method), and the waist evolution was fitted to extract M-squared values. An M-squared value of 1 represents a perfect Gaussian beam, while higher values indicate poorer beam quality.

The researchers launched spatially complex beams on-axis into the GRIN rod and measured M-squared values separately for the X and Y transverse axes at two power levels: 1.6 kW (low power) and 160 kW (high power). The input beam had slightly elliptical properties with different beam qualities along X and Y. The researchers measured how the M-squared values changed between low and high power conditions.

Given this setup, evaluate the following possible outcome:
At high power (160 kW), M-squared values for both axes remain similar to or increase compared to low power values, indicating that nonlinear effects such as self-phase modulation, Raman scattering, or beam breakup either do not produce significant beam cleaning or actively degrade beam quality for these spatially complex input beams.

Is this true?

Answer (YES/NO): NO